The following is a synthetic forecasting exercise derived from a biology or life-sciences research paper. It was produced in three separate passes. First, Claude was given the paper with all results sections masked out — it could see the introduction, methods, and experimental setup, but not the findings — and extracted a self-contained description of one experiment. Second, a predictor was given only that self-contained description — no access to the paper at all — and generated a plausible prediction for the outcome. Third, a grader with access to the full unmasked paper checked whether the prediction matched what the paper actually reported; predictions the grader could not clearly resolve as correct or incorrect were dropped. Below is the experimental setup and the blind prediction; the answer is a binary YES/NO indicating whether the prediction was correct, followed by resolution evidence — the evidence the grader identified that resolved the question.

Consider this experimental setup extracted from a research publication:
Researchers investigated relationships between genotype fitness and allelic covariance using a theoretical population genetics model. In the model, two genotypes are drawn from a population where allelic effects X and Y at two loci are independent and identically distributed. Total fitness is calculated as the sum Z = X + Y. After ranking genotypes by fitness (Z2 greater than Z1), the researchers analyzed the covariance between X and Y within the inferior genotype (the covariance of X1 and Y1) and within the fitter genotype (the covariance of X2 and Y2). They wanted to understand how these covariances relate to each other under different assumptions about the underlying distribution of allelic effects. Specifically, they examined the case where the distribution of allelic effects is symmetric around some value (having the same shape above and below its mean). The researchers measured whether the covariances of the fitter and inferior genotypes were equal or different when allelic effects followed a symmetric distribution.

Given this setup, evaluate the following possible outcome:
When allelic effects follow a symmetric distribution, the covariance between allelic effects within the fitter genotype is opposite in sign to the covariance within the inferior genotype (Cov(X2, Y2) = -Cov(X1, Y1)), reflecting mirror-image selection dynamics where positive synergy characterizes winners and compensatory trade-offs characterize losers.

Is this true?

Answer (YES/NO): NO